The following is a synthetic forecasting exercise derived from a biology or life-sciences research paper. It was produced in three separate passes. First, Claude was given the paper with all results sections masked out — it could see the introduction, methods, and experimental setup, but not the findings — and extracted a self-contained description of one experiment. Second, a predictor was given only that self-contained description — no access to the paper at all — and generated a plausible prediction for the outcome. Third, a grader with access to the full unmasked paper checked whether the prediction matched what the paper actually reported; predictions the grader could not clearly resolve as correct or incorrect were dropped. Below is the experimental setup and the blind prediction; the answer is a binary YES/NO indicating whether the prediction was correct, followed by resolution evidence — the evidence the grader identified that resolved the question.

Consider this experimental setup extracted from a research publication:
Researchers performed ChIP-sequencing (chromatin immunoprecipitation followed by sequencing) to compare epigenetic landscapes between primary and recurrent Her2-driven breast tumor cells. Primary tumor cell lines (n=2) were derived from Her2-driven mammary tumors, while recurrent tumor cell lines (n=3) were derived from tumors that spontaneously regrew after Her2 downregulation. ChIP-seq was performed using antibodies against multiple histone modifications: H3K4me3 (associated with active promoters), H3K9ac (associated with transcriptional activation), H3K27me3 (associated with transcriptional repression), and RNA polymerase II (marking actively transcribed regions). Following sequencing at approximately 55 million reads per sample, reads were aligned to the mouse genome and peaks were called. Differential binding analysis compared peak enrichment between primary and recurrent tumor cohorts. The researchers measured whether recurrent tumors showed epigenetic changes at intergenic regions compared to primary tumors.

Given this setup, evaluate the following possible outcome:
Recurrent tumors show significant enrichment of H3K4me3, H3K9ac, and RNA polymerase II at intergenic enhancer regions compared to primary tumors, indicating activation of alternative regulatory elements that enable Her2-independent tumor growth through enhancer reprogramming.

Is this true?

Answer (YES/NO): NO